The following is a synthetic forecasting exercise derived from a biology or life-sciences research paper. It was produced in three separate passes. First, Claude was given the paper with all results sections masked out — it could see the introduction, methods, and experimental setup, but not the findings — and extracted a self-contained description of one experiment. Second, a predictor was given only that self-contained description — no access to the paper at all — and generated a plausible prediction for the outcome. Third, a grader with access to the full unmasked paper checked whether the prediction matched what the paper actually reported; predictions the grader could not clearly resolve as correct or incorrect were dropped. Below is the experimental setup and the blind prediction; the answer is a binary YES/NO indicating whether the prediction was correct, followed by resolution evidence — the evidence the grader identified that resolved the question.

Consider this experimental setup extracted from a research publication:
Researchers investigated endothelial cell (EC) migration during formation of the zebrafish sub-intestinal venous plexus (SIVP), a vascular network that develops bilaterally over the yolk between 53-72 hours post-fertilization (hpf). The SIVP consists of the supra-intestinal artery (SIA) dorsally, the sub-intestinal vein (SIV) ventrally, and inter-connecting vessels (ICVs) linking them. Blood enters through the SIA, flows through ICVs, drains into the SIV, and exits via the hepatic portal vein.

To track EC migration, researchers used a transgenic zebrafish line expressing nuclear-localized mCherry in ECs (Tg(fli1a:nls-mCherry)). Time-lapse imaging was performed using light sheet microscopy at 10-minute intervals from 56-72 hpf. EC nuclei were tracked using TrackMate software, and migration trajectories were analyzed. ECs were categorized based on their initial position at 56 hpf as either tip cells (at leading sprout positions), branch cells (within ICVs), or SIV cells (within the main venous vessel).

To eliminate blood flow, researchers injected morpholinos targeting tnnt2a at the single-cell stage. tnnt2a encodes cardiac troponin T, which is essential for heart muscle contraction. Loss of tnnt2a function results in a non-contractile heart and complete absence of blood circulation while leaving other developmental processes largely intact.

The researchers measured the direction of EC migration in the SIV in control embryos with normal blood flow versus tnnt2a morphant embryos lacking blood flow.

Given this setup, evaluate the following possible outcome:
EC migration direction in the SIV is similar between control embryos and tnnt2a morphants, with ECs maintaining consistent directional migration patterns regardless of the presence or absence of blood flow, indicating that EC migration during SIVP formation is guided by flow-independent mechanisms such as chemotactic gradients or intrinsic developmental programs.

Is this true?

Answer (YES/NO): NO